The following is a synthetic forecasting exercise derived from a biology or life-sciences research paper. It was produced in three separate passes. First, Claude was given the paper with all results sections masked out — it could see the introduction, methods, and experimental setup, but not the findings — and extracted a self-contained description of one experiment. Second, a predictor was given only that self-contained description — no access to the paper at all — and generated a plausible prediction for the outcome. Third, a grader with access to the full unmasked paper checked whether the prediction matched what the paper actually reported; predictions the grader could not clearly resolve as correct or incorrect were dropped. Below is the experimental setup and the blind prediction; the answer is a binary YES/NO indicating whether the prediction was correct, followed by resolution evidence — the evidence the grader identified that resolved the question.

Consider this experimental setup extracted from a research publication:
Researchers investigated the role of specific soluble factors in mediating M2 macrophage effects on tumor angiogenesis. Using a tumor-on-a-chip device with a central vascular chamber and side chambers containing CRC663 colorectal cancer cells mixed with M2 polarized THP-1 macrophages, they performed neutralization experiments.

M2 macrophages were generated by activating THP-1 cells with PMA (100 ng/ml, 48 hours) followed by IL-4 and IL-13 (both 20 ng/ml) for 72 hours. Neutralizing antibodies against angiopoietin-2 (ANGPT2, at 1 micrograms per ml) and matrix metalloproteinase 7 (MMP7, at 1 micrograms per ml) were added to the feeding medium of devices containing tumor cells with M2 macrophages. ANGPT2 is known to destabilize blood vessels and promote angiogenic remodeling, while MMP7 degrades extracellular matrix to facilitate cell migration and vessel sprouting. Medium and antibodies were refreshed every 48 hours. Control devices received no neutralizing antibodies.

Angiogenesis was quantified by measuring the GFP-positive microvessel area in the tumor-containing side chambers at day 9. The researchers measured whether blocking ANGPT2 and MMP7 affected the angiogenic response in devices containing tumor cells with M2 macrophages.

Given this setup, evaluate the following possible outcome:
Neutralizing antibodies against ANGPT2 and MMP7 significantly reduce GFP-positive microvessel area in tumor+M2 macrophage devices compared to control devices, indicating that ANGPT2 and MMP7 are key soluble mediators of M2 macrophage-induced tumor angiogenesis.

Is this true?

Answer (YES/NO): NO